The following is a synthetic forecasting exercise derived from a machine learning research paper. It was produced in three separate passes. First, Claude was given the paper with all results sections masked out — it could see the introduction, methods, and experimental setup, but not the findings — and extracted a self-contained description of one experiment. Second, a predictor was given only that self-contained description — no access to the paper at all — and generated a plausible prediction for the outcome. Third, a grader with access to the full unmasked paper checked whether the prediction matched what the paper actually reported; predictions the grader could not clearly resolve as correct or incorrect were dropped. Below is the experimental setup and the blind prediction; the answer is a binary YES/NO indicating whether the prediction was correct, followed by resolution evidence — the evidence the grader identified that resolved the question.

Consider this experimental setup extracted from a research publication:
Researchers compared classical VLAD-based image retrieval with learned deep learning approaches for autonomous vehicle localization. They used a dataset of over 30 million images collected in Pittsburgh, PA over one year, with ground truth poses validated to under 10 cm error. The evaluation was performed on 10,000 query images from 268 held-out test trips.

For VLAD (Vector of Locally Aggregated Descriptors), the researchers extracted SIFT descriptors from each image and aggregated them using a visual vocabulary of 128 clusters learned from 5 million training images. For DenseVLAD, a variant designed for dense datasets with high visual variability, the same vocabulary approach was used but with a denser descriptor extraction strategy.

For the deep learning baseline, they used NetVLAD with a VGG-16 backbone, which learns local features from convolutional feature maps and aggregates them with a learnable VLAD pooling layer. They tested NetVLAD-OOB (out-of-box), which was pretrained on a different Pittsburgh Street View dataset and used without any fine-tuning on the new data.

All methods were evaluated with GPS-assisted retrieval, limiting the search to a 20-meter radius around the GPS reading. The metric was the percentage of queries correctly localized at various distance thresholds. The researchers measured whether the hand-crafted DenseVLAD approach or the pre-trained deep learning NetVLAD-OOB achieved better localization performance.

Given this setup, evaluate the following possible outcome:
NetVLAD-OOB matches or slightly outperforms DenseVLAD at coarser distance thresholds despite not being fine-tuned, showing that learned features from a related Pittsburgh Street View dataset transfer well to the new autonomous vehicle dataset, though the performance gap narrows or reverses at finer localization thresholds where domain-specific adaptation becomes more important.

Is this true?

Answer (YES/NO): NO